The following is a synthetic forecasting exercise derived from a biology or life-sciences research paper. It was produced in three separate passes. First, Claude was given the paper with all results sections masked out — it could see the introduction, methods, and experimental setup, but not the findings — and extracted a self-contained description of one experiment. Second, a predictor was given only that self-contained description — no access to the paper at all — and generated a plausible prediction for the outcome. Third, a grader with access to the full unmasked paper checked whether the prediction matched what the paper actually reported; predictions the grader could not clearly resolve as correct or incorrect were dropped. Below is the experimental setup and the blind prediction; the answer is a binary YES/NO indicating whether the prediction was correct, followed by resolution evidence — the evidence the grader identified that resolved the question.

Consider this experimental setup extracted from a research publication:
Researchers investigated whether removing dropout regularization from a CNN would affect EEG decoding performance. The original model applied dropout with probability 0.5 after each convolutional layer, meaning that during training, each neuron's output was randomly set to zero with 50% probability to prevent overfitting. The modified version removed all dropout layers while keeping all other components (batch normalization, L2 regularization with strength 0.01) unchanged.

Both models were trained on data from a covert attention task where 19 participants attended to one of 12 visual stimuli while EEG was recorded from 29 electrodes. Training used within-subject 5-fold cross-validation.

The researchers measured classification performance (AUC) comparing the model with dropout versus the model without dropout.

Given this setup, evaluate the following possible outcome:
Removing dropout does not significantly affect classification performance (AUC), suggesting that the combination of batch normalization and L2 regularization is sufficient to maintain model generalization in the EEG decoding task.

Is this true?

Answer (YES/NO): NO